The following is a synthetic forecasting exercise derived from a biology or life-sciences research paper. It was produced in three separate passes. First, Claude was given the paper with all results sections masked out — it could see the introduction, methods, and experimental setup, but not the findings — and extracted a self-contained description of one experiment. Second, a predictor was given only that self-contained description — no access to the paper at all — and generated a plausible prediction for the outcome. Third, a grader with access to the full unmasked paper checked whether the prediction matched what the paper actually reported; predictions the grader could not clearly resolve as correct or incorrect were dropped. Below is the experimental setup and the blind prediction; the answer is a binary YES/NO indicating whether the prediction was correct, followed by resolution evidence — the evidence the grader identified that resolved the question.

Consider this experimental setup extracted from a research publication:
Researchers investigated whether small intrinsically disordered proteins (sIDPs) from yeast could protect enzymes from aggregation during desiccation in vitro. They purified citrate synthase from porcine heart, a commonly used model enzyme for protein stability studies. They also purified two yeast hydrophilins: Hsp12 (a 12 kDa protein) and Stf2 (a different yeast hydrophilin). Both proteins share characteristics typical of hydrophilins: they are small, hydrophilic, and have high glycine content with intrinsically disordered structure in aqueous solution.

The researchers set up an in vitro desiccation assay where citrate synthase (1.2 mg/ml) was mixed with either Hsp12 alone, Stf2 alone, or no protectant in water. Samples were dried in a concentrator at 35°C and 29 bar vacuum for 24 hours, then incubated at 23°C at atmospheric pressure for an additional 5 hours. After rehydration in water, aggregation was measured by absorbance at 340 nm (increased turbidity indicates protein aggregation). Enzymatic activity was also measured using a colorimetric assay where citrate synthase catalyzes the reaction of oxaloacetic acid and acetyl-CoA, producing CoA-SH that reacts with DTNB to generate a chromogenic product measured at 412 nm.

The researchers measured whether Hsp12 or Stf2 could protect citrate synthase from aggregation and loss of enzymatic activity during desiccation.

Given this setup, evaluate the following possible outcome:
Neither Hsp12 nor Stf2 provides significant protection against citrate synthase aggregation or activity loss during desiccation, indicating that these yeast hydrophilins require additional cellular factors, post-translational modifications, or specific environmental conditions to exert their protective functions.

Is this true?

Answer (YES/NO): NO